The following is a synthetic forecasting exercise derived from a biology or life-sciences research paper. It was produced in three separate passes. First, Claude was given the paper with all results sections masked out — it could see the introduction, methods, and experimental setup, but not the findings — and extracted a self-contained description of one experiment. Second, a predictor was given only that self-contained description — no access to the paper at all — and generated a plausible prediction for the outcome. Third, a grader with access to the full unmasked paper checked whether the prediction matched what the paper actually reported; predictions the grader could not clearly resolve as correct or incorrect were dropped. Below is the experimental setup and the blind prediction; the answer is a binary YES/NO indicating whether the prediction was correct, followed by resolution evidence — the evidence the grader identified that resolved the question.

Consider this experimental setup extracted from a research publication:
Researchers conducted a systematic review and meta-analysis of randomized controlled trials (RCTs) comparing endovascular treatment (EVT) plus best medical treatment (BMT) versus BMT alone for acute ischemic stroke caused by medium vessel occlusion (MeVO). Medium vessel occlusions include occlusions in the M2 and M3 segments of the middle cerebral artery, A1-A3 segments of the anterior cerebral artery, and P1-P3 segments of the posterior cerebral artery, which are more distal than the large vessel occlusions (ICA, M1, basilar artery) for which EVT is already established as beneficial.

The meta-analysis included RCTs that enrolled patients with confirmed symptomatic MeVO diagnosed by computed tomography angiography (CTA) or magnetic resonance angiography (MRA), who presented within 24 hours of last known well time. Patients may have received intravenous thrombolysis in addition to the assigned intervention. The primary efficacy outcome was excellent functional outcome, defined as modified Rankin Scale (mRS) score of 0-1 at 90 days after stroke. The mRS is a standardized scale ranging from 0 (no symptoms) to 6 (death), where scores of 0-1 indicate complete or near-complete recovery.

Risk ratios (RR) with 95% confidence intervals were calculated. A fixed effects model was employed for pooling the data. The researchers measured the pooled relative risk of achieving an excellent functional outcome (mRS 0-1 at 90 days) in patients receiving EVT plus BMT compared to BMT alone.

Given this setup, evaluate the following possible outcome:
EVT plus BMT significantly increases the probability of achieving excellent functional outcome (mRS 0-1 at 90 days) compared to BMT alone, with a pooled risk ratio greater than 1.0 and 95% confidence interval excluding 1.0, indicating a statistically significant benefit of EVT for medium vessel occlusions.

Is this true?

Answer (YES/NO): NO